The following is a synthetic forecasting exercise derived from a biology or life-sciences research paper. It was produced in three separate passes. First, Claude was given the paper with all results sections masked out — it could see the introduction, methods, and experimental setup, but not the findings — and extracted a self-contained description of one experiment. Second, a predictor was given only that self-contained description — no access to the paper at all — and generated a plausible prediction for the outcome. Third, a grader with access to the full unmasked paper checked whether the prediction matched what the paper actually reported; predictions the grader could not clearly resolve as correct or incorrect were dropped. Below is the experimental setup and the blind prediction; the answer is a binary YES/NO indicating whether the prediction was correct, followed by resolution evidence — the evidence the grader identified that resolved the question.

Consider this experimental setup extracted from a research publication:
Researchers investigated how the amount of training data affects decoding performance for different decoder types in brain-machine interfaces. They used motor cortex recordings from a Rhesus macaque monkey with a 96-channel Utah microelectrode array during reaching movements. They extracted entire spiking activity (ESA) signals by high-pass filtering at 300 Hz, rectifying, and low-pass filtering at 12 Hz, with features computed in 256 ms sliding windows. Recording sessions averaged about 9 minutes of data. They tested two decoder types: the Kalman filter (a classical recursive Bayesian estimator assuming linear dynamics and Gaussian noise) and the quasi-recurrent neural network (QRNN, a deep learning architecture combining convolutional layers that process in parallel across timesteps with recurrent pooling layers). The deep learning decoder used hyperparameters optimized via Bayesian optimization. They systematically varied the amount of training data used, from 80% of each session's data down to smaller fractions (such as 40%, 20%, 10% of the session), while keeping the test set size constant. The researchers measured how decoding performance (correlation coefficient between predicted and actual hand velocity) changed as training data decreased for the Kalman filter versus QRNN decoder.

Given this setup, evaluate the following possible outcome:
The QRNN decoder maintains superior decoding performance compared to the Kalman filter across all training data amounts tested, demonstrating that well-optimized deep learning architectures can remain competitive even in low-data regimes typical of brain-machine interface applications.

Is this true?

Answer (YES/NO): YES